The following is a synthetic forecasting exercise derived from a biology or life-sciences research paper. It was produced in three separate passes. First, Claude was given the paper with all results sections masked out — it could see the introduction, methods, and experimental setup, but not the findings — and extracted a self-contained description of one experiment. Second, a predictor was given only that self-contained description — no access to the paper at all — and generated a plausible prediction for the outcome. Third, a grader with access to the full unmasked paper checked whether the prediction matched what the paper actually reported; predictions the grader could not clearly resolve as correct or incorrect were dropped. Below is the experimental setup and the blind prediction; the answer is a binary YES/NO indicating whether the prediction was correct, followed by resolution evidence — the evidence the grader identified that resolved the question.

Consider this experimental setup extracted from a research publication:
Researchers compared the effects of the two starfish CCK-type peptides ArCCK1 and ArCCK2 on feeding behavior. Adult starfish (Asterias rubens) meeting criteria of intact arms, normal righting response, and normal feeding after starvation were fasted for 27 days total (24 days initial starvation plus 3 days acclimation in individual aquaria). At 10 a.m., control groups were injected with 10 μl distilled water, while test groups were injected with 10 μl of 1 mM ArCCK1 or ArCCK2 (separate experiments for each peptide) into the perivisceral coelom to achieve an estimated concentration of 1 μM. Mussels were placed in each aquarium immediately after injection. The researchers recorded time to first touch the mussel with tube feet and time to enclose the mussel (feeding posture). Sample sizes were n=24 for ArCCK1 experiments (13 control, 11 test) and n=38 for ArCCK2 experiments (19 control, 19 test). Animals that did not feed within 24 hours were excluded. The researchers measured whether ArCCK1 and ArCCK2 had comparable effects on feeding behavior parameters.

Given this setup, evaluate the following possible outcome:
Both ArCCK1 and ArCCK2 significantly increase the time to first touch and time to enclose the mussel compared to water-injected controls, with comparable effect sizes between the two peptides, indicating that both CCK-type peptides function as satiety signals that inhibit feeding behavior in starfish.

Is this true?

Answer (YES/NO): NO